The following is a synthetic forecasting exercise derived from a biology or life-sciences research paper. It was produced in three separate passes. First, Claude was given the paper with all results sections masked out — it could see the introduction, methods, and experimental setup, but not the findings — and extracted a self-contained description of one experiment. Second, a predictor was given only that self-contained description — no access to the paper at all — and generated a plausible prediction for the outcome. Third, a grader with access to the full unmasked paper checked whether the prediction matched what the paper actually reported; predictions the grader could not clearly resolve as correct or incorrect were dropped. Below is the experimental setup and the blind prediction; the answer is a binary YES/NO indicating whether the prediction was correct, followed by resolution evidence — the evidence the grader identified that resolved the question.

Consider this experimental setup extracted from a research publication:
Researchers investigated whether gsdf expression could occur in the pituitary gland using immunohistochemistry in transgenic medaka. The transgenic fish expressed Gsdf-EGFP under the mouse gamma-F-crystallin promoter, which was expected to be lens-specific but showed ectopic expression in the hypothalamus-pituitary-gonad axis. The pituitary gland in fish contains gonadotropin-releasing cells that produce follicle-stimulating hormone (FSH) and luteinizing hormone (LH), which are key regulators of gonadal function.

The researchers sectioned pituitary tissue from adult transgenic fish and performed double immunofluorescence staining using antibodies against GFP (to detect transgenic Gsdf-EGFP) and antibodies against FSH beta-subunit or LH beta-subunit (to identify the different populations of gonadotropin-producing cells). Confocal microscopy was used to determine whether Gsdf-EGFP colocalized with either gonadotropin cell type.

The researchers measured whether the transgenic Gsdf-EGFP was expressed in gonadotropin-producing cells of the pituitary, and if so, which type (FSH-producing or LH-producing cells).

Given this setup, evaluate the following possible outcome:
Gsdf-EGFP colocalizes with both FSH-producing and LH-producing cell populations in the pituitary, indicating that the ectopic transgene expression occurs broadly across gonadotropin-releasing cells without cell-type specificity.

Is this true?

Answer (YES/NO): NO